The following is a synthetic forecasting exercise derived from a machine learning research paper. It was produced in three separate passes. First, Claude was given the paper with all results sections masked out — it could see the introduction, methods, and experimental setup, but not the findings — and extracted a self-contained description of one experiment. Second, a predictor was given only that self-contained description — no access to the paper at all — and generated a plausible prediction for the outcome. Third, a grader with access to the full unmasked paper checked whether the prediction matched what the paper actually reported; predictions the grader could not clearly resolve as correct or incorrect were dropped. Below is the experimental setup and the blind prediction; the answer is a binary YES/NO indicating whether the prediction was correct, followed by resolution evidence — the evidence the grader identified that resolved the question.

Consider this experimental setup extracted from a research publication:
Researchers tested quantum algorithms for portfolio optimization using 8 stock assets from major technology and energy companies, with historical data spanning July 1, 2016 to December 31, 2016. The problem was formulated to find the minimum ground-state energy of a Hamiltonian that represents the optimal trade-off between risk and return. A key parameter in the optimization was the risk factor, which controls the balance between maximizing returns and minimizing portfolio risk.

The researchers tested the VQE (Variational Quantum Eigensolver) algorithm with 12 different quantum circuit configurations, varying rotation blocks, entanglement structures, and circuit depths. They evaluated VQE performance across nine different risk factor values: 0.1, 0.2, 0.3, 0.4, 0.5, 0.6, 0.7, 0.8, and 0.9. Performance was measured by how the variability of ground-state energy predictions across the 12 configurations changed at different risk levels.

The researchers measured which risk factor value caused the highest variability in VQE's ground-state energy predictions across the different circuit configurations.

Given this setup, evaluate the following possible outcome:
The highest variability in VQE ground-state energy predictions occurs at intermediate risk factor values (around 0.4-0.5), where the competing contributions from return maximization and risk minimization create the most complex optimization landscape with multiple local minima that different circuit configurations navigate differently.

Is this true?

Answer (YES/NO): YES